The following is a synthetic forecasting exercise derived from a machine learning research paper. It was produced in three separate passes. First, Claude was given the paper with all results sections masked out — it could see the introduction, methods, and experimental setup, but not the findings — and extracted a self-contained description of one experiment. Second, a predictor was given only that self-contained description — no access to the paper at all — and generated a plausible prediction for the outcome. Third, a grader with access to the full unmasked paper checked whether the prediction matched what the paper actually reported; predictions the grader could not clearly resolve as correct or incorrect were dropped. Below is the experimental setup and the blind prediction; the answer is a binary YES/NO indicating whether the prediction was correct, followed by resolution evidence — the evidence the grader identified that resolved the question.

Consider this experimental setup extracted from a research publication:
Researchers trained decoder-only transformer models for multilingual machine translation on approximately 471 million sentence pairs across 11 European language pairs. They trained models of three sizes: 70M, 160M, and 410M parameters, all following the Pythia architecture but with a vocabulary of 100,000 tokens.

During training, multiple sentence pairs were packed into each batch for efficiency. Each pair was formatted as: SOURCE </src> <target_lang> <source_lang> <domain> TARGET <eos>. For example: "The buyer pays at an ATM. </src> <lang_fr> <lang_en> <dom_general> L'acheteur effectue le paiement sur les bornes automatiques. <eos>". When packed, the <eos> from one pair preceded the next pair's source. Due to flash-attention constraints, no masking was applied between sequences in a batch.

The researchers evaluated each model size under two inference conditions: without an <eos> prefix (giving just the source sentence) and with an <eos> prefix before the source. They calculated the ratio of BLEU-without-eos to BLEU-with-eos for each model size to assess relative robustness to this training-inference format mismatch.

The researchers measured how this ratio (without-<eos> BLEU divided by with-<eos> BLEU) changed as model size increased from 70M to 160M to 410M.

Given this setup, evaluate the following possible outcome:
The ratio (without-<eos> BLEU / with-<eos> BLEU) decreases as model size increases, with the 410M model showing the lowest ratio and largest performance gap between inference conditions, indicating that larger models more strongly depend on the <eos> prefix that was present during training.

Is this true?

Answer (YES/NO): NO